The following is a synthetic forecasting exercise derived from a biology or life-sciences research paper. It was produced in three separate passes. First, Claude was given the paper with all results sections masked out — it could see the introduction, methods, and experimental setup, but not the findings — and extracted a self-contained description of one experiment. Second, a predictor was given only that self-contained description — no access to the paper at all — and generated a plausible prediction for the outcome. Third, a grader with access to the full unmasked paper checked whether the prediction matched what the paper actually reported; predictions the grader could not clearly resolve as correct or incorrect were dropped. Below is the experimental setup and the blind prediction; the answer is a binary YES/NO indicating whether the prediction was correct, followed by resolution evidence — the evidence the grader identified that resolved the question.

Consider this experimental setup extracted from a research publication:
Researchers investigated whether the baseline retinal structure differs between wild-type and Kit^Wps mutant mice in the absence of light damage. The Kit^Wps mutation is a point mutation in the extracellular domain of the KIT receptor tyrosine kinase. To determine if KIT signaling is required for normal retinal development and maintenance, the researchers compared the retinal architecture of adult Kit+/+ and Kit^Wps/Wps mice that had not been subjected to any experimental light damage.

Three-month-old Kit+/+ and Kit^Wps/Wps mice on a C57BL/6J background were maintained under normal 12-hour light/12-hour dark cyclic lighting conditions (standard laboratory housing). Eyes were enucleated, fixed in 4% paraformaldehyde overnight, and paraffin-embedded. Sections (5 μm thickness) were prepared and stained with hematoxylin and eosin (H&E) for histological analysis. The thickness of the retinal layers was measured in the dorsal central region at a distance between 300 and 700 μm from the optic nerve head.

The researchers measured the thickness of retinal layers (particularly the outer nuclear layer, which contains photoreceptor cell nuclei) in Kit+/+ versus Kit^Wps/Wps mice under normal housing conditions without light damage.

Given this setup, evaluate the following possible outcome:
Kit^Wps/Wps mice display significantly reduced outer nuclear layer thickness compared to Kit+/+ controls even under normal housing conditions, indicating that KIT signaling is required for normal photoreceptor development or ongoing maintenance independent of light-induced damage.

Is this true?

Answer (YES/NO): NO